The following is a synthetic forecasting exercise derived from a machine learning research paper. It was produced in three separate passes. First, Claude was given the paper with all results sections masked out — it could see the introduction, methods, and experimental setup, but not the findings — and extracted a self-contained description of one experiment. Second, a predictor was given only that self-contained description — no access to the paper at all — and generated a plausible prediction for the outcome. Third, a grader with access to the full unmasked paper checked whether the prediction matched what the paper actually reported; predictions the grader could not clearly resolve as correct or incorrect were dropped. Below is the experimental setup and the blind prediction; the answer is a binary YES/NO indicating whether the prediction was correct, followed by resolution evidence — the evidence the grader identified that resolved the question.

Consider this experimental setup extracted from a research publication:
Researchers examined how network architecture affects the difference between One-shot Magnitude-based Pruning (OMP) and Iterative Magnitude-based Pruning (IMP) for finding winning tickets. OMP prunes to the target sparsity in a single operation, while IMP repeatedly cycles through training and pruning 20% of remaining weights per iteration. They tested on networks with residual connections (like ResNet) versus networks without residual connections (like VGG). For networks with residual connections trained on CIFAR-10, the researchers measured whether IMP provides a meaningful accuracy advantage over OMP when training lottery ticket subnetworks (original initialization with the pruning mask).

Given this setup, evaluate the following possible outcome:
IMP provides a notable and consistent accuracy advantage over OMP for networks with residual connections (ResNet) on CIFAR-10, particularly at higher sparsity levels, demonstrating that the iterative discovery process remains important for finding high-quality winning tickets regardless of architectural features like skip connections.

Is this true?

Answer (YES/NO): YES